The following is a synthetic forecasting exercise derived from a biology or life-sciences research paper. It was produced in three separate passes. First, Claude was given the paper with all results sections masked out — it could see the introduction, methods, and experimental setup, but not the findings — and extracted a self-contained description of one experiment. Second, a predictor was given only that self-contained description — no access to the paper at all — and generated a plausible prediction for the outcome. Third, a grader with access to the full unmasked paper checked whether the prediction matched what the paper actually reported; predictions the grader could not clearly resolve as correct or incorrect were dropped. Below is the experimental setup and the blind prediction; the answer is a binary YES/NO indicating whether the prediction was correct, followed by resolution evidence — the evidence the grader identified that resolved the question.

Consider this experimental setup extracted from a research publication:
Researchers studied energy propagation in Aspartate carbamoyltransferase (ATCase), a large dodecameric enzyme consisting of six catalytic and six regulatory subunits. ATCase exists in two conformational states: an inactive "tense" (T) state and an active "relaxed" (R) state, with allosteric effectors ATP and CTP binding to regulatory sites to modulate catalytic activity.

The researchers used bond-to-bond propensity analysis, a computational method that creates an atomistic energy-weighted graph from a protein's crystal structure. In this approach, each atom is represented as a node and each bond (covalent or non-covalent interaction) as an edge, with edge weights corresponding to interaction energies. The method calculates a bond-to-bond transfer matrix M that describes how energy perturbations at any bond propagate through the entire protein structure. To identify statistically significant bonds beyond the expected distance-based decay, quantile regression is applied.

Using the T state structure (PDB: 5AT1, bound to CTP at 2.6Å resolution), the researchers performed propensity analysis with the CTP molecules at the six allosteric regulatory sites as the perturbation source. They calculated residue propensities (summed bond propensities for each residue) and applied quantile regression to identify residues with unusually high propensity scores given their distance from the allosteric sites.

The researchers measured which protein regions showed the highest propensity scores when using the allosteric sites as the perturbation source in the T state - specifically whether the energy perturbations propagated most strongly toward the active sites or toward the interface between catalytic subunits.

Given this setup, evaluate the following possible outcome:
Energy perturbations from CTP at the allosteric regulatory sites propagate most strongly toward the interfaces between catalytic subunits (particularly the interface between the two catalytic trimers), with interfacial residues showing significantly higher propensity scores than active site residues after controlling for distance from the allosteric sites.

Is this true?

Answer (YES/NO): NO